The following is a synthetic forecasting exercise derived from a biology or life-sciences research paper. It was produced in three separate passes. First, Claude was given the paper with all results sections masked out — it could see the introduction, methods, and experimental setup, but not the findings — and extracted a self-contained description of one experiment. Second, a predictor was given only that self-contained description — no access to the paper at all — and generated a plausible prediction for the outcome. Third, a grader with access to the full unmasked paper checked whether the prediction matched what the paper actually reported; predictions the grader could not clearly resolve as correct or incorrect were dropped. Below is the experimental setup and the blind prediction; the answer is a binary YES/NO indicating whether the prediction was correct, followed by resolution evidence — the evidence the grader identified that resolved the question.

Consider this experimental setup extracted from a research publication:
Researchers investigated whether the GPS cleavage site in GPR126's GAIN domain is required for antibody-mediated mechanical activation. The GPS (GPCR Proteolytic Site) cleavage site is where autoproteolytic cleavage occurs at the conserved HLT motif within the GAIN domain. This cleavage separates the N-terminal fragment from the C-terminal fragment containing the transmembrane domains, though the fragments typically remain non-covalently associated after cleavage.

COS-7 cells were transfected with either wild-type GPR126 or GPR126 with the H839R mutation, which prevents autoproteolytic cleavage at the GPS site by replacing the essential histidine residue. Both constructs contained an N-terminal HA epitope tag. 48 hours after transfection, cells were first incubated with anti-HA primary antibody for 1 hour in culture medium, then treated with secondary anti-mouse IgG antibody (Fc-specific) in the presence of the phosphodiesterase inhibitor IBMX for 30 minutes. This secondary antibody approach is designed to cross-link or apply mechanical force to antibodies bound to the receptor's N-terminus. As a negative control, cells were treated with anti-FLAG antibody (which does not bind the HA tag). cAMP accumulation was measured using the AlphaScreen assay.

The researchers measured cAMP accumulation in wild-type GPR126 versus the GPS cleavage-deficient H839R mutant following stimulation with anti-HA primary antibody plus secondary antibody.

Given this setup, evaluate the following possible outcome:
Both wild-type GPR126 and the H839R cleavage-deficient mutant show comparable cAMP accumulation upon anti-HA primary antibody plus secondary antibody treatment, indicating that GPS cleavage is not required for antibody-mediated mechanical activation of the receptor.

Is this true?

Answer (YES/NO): NO